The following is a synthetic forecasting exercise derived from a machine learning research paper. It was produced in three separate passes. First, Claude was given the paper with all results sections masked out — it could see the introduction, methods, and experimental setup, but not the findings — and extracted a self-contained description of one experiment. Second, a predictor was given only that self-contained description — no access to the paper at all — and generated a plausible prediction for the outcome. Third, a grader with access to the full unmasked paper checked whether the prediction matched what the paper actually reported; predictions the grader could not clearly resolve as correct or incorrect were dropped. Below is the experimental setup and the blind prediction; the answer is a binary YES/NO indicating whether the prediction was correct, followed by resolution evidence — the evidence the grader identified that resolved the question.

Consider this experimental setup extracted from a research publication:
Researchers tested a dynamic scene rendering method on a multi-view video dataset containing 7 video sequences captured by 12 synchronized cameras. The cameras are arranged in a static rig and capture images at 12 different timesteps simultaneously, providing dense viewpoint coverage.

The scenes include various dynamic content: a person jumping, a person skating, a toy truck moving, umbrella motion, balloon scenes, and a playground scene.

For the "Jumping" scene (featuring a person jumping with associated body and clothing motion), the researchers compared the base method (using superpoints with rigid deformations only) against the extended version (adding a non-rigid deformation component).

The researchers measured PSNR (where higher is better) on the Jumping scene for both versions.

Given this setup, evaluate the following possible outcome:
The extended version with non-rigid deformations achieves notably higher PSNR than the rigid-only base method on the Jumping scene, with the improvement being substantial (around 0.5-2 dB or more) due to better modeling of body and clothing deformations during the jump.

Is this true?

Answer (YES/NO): YES